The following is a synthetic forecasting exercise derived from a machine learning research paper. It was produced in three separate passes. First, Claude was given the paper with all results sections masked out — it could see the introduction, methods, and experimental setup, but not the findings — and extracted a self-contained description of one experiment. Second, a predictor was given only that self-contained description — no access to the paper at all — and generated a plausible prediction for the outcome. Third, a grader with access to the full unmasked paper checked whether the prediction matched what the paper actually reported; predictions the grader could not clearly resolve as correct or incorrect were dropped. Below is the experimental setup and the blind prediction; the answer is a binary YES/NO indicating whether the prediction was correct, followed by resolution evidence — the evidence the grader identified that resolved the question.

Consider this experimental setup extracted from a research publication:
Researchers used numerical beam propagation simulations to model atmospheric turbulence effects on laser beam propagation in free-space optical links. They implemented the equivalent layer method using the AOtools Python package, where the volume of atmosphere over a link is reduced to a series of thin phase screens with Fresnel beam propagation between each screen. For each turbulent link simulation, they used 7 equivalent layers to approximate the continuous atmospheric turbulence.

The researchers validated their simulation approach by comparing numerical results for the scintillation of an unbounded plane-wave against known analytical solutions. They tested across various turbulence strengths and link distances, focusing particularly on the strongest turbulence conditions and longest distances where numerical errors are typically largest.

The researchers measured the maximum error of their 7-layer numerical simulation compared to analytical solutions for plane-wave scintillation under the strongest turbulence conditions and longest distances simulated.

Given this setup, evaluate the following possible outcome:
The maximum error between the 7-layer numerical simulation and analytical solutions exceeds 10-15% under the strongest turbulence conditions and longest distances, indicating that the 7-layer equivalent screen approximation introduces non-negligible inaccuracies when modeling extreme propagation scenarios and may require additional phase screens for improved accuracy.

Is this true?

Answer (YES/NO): NO